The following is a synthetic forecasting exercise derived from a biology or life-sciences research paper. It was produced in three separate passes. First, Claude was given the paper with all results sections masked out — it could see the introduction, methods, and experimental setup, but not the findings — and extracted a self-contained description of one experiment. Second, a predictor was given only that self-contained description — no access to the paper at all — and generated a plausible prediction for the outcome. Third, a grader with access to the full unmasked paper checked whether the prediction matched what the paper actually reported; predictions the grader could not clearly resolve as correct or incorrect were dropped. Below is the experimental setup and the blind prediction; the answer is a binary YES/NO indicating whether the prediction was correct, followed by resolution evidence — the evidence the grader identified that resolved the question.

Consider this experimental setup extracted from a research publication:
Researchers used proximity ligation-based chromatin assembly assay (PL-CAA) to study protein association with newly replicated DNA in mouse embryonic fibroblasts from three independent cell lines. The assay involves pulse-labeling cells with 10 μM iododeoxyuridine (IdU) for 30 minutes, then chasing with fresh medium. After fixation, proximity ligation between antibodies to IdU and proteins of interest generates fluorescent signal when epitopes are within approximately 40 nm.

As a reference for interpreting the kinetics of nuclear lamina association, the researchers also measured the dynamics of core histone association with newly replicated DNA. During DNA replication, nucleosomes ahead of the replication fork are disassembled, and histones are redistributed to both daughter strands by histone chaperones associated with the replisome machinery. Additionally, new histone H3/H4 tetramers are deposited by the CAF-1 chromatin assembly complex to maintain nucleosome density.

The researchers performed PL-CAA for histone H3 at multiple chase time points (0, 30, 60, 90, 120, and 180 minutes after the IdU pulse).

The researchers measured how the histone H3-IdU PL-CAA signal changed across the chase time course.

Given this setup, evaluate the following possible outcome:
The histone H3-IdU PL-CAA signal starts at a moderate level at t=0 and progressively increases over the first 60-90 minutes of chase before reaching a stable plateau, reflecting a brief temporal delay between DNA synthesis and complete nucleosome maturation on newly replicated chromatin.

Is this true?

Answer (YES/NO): NO